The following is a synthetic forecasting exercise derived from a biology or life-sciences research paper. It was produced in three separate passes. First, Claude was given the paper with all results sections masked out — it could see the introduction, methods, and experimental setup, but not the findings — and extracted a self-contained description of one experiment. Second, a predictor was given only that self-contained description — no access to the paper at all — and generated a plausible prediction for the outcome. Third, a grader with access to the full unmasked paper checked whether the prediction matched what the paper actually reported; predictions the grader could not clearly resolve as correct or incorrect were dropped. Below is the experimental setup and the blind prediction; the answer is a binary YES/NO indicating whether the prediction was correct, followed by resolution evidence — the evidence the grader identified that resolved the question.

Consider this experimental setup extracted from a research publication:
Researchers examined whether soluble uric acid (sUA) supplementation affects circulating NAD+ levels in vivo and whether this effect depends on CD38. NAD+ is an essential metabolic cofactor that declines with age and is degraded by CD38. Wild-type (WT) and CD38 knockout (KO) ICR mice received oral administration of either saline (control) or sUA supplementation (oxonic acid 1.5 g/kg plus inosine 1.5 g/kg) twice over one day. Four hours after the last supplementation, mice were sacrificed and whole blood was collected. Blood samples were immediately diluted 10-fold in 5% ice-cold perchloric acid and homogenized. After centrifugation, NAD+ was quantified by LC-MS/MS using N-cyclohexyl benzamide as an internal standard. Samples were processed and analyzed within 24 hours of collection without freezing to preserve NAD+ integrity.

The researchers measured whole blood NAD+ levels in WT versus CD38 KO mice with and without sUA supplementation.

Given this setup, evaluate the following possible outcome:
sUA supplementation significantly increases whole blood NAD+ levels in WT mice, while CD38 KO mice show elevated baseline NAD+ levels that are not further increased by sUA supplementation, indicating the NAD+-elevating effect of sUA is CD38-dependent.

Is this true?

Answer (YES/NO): NO